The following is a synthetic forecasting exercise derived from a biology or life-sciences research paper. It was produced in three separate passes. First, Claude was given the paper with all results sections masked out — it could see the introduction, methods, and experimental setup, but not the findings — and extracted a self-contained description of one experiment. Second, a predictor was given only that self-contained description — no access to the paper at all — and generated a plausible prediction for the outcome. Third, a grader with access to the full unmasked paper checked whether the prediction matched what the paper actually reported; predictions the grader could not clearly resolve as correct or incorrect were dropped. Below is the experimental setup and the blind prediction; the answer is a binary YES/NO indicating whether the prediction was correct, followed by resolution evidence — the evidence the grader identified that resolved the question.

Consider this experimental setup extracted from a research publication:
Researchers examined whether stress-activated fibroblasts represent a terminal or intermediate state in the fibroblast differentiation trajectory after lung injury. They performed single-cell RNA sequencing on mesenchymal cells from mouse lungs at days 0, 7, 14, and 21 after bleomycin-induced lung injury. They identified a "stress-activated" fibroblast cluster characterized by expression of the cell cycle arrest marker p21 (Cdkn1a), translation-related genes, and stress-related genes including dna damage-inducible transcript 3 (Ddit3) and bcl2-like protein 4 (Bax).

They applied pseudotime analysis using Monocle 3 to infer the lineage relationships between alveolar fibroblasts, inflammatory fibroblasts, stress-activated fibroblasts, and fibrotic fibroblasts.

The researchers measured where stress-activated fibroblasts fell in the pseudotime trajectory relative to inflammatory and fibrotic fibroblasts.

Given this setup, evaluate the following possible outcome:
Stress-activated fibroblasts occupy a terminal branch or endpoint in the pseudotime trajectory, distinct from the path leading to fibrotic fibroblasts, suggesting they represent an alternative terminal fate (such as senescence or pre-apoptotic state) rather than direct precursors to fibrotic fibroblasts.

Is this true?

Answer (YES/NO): YES